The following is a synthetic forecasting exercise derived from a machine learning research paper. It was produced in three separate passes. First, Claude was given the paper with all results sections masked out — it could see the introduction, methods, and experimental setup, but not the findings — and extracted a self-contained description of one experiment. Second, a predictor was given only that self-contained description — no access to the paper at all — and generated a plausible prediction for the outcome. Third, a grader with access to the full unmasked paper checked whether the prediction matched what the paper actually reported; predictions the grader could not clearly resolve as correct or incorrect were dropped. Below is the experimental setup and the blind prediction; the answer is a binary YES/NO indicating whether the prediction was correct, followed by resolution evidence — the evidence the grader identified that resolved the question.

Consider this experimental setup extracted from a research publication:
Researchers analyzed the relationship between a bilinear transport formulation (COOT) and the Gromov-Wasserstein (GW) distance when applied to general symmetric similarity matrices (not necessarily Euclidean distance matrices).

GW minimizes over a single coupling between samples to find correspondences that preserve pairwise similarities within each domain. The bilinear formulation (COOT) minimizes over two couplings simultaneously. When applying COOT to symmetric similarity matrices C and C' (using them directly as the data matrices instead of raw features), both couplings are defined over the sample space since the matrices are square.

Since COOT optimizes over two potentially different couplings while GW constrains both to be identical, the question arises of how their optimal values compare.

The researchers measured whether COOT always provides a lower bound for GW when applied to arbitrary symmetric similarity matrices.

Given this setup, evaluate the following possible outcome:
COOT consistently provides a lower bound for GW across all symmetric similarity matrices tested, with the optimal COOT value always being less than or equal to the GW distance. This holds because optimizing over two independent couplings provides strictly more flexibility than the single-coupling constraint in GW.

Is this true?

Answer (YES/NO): YES